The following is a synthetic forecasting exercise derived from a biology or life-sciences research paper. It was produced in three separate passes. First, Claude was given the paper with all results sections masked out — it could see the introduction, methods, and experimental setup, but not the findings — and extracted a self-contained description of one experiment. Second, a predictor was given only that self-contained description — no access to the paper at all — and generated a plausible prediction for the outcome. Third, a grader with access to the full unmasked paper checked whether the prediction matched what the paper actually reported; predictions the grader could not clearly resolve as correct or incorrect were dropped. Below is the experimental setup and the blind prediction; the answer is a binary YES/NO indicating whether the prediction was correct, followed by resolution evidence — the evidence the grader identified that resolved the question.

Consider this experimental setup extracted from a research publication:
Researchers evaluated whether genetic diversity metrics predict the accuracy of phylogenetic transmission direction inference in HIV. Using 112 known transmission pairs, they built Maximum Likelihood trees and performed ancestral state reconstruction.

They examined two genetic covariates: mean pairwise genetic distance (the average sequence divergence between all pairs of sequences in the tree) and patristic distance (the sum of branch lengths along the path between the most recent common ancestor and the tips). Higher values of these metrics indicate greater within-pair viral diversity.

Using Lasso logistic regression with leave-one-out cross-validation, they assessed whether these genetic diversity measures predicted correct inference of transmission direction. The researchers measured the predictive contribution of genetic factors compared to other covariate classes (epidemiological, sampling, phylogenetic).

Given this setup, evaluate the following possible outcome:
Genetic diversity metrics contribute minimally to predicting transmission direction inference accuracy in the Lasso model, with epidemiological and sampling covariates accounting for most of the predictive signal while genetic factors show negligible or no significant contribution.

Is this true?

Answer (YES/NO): NO